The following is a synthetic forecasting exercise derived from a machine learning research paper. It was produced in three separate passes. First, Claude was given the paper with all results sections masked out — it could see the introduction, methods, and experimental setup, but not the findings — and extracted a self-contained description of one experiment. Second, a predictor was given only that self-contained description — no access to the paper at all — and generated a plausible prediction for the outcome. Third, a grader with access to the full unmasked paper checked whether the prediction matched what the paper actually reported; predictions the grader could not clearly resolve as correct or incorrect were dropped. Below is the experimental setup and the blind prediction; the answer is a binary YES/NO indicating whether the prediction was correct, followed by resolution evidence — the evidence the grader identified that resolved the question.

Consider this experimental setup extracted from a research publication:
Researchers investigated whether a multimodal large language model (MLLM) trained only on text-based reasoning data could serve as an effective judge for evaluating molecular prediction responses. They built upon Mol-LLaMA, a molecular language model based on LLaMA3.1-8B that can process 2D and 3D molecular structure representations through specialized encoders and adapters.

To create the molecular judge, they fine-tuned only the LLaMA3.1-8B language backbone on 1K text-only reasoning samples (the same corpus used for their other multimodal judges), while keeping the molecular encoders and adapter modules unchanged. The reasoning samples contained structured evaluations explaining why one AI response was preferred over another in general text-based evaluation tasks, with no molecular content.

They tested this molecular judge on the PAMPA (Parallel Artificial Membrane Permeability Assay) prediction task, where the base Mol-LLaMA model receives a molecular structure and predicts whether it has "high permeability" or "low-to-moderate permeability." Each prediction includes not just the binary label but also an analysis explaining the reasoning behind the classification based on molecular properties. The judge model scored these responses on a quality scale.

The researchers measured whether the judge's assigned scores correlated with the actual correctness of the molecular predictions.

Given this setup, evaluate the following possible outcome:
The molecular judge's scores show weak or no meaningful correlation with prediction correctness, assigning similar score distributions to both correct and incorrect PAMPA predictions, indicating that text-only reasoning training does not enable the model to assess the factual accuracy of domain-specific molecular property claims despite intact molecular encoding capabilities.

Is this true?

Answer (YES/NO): NO